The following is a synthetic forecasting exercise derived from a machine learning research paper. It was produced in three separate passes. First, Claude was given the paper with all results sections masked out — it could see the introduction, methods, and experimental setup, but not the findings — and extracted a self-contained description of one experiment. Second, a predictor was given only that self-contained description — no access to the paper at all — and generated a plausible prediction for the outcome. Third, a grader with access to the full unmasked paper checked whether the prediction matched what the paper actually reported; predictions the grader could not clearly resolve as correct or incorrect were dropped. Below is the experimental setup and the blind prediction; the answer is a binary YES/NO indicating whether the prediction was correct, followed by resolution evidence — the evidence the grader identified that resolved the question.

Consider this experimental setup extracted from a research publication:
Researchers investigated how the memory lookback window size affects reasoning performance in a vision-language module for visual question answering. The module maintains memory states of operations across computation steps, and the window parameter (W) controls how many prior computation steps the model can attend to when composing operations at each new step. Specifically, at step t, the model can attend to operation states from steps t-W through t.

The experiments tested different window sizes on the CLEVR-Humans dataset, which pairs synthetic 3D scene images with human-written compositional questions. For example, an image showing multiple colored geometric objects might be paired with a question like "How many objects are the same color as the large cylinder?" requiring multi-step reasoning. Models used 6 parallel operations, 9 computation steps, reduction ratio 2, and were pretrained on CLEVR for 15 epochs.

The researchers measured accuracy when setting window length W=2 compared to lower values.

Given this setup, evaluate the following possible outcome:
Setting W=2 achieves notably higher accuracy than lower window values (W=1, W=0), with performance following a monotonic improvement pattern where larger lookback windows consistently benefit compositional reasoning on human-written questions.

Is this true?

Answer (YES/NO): YES